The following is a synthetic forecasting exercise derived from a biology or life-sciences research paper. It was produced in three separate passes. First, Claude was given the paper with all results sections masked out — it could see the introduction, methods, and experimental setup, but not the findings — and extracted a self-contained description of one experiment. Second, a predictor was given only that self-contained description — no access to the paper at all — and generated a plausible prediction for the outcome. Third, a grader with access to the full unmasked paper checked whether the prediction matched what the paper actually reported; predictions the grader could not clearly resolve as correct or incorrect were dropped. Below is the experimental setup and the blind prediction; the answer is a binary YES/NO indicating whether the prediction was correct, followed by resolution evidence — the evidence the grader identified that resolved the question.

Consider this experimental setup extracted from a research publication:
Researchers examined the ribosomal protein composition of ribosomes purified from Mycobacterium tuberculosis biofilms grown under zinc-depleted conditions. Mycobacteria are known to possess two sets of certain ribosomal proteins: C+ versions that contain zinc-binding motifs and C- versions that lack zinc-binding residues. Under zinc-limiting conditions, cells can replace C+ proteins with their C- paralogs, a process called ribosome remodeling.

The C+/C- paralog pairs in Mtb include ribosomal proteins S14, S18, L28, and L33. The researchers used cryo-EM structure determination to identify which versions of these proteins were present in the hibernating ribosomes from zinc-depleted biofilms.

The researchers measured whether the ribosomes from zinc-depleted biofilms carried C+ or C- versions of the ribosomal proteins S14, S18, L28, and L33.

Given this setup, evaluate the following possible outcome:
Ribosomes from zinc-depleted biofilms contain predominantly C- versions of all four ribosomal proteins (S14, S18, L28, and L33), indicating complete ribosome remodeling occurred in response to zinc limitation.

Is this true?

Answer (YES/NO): YES